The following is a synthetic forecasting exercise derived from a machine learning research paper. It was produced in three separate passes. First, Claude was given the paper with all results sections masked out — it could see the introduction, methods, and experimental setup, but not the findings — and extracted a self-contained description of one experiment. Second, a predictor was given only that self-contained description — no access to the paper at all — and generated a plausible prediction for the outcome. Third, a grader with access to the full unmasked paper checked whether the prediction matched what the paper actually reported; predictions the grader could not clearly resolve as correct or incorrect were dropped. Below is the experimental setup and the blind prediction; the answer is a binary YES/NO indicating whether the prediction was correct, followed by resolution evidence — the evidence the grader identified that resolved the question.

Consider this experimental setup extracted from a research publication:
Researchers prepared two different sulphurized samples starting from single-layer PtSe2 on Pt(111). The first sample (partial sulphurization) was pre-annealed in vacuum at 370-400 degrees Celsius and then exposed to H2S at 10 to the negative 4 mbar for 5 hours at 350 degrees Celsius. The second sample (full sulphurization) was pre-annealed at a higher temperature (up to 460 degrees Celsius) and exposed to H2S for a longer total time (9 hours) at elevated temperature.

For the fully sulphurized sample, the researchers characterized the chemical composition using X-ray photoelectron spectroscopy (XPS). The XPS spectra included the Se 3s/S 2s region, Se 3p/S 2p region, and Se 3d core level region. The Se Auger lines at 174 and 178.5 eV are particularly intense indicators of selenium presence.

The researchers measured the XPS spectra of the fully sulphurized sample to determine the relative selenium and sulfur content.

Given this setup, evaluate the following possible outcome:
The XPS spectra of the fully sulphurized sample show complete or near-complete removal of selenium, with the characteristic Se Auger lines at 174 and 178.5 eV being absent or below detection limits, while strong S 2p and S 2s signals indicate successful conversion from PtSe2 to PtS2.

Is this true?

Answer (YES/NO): NO